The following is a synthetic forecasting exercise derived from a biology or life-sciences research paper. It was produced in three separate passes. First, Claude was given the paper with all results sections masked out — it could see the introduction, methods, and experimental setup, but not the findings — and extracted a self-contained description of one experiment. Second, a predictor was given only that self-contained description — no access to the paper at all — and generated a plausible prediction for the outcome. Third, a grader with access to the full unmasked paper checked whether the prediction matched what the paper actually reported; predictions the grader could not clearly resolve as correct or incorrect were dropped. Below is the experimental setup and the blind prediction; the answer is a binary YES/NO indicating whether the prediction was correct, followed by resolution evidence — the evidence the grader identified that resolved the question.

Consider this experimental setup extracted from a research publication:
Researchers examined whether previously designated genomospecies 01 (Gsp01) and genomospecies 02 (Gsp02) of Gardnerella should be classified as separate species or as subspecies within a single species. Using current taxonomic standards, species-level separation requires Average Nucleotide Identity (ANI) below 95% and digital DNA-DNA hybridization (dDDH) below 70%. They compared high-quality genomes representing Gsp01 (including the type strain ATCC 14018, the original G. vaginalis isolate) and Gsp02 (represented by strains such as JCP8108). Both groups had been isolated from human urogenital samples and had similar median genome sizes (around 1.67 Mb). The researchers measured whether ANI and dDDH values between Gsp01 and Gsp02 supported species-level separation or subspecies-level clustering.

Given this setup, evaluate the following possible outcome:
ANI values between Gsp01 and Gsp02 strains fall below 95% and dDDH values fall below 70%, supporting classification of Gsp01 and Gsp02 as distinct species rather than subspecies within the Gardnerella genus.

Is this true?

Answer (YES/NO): NO